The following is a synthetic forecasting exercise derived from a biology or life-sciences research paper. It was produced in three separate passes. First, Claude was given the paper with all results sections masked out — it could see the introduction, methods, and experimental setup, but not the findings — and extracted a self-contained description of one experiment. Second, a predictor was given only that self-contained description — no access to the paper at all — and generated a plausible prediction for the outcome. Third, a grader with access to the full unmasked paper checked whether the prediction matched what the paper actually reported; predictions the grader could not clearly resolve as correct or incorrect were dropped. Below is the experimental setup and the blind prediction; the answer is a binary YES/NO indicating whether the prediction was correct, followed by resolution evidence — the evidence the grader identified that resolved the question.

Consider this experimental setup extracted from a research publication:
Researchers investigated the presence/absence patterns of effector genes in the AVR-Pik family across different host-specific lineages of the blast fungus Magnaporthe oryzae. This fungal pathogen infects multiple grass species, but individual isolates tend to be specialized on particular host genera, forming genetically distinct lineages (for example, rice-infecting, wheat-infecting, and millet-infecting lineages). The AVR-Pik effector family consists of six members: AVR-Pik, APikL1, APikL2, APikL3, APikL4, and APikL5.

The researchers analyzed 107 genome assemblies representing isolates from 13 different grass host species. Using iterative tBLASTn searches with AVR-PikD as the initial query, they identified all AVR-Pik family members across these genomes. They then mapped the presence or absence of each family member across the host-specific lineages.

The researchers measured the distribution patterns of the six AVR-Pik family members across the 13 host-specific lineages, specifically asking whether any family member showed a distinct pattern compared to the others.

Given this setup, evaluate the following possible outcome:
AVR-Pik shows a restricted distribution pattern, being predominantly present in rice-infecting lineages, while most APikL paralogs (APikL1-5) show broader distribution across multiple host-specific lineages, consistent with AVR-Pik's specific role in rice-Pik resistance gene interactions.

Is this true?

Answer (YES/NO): NO